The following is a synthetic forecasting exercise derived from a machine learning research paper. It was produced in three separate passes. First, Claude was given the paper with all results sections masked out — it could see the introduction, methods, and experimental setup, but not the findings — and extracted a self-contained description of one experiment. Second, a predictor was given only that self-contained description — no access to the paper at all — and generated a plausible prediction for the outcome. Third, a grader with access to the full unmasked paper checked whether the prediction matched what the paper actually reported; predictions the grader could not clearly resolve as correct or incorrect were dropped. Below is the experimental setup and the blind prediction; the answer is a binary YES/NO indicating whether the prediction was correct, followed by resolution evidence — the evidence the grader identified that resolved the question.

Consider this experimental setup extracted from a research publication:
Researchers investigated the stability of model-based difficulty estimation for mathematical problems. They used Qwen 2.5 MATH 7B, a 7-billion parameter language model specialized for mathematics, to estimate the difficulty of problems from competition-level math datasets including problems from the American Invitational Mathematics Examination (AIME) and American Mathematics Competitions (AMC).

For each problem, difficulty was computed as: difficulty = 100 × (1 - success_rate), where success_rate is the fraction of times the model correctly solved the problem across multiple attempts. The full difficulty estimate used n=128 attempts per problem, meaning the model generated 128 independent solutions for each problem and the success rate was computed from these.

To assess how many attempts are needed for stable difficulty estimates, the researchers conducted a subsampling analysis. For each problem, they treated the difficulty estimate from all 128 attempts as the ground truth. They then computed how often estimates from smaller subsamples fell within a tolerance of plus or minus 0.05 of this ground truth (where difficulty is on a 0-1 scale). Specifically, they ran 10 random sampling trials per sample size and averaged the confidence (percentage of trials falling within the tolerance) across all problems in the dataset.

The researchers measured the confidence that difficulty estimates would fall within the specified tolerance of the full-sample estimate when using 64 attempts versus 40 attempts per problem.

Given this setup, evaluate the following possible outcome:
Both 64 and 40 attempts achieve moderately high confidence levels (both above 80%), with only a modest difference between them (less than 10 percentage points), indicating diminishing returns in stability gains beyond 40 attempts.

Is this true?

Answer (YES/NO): NO